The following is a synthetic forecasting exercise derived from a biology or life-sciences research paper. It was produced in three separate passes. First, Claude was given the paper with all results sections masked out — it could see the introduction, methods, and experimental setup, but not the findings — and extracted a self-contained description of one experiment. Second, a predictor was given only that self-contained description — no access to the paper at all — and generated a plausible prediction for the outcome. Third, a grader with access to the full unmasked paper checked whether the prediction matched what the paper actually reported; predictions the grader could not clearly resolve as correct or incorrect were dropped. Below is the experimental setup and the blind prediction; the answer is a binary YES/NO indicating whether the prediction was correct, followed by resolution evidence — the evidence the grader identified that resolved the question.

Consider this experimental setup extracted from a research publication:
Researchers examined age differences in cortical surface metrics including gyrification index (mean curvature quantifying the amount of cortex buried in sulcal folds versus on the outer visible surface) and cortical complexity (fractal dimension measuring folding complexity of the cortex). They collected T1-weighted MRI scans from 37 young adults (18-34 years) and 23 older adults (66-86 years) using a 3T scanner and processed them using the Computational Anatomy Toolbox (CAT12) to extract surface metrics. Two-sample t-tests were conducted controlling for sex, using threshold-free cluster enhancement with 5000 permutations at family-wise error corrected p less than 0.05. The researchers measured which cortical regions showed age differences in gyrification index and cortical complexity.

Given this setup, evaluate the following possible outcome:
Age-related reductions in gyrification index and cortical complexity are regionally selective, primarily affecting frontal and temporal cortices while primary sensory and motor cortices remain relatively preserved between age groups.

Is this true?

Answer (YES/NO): NO